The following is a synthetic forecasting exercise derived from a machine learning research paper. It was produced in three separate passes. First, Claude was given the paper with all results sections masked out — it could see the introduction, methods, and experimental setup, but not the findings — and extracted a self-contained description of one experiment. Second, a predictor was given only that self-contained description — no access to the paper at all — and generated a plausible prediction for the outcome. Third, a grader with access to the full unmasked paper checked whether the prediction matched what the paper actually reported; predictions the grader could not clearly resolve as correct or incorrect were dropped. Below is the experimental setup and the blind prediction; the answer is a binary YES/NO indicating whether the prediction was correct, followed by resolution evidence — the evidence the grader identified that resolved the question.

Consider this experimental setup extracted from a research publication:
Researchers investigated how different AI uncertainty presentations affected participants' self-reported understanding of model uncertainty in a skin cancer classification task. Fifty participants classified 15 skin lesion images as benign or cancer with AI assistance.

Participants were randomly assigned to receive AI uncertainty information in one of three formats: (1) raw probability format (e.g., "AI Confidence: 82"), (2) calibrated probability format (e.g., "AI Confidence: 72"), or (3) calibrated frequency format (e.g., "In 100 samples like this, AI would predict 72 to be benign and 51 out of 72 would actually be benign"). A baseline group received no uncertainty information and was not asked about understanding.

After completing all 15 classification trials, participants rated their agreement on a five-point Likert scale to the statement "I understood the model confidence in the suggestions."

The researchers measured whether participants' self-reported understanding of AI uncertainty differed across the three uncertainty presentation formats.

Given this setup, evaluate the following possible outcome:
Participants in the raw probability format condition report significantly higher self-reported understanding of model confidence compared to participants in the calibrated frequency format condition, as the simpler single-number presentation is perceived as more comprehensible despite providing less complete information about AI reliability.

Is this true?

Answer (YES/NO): NO